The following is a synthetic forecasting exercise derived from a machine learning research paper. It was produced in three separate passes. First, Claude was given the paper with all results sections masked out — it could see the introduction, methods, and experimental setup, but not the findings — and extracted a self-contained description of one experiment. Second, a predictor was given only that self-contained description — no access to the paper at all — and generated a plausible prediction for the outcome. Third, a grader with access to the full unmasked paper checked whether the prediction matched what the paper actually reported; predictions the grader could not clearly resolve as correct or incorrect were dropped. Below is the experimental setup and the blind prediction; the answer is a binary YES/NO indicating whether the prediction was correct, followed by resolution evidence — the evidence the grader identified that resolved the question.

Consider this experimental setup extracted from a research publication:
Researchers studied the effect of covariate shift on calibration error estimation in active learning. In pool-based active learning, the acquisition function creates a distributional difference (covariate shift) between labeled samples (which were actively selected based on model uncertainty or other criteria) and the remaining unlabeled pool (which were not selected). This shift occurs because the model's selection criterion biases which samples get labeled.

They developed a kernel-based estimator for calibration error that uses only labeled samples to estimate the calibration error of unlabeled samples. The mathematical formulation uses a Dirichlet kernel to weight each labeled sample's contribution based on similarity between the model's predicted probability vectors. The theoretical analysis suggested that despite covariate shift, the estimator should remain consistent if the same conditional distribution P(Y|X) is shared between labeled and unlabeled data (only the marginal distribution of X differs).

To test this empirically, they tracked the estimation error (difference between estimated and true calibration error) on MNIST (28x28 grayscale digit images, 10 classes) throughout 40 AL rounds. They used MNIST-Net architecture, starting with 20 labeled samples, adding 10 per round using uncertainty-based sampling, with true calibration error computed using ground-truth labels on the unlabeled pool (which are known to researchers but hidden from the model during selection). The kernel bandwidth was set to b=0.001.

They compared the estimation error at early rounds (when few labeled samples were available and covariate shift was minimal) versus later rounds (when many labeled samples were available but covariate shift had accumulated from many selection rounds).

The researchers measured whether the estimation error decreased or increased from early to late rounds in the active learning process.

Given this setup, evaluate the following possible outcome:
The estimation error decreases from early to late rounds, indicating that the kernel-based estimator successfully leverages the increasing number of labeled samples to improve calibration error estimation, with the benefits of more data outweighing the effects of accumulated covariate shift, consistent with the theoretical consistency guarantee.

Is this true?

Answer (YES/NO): YES